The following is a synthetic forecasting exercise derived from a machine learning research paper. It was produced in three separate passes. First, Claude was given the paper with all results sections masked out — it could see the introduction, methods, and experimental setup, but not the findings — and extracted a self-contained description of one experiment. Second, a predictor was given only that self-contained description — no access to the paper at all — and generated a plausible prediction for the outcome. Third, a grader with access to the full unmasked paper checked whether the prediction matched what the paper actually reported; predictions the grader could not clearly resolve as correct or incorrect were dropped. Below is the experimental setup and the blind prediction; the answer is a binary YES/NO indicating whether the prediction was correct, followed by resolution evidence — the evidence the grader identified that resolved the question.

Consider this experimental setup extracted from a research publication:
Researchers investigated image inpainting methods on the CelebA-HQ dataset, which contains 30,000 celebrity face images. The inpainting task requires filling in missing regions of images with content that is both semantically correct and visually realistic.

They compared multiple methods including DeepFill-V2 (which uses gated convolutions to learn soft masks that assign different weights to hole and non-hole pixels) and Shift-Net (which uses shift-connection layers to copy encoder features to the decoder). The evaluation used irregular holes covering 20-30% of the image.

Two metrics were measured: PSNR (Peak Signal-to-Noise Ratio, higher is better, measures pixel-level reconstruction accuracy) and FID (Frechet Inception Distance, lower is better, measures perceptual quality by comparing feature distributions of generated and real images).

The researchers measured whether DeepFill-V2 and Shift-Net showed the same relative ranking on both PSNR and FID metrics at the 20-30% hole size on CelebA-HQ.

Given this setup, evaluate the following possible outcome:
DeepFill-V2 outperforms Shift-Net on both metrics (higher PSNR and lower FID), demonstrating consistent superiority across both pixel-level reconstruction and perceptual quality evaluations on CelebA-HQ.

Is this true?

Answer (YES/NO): NO